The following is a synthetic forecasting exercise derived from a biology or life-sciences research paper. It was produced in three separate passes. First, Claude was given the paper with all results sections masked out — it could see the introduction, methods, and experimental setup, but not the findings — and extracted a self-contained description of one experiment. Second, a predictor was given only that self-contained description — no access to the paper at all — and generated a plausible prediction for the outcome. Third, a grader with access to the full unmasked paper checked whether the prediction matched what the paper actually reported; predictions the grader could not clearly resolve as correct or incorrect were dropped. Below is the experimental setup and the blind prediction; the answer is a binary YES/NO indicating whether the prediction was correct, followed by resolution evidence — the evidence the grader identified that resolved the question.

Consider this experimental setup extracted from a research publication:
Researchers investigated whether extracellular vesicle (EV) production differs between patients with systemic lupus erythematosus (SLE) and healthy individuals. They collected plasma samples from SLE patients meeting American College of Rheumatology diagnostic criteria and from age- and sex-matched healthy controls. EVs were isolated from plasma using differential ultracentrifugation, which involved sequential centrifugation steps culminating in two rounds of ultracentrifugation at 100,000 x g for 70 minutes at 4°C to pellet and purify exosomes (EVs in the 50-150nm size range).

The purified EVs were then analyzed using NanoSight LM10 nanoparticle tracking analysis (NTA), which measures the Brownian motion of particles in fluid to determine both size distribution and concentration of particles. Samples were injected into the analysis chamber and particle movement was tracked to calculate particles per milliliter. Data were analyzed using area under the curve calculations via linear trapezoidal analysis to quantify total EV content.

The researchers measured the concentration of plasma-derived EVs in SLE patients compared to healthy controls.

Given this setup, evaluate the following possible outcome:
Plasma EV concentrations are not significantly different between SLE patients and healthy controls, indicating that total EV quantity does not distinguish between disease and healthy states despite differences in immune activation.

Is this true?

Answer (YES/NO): NO